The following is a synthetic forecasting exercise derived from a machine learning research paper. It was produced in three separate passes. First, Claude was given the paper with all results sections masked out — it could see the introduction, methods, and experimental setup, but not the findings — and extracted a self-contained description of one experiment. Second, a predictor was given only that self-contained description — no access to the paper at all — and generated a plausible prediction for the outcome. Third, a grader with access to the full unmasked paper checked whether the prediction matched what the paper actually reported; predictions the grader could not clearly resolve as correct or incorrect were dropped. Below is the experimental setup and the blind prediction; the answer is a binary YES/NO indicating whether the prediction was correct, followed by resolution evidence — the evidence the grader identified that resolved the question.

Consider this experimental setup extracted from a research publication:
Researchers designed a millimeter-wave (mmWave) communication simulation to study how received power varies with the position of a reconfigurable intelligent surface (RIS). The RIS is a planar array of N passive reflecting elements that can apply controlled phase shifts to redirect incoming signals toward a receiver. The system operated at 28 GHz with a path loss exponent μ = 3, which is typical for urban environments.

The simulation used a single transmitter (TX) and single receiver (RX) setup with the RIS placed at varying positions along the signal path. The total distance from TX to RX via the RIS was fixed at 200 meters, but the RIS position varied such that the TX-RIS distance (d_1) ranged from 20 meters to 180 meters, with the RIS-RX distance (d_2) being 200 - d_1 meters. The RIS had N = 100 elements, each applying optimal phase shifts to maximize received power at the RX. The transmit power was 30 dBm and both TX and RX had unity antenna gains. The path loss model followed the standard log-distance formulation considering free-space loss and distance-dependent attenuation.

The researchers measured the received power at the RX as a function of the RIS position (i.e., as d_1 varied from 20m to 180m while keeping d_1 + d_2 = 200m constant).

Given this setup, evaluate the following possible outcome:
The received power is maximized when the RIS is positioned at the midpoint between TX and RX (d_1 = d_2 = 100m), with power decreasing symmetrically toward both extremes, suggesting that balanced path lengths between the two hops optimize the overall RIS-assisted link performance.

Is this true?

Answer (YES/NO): NO